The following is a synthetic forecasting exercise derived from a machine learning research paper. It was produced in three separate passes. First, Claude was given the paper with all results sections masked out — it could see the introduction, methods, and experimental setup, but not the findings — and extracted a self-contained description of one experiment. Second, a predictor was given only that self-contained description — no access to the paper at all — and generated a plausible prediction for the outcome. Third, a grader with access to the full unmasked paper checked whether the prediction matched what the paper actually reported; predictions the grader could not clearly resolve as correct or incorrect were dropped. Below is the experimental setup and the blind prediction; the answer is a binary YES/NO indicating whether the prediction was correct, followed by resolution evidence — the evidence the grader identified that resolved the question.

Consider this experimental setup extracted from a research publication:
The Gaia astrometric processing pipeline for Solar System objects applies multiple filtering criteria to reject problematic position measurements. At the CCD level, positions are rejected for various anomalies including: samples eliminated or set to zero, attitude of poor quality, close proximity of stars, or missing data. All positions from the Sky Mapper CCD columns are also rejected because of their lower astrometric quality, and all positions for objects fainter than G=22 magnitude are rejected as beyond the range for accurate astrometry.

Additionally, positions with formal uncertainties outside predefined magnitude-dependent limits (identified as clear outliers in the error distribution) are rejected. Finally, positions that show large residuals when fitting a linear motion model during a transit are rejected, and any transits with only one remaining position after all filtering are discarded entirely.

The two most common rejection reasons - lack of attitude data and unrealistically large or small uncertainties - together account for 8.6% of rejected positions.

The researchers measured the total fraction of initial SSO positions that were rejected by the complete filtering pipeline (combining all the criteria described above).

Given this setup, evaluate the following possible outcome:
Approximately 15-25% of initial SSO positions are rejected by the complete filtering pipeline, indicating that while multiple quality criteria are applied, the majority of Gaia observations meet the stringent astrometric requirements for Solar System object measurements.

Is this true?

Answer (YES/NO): NO